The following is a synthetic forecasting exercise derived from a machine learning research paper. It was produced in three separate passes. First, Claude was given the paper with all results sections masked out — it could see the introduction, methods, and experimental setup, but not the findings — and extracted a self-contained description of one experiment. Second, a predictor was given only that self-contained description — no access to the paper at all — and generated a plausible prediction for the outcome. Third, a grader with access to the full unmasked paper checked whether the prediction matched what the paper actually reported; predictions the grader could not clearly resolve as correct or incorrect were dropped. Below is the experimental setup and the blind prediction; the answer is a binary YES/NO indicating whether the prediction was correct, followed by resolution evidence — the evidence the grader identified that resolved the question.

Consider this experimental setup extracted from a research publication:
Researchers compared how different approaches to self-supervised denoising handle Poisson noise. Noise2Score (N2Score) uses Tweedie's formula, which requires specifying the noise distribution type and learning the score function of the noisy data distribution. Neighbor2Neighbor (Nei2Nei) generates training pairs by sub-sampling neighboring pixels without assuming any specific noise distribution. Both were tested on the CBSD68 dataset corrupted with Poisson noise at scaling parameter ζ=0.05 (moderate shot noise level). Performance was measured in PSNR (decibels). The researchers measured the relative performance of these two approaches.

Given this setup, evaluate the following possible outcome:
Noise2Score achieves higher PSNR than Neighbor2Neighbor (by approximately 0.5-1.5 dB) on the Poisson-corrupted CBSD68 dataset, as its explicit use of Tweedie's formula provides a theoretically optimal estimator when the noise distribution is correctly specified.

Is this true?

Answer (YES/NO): NO